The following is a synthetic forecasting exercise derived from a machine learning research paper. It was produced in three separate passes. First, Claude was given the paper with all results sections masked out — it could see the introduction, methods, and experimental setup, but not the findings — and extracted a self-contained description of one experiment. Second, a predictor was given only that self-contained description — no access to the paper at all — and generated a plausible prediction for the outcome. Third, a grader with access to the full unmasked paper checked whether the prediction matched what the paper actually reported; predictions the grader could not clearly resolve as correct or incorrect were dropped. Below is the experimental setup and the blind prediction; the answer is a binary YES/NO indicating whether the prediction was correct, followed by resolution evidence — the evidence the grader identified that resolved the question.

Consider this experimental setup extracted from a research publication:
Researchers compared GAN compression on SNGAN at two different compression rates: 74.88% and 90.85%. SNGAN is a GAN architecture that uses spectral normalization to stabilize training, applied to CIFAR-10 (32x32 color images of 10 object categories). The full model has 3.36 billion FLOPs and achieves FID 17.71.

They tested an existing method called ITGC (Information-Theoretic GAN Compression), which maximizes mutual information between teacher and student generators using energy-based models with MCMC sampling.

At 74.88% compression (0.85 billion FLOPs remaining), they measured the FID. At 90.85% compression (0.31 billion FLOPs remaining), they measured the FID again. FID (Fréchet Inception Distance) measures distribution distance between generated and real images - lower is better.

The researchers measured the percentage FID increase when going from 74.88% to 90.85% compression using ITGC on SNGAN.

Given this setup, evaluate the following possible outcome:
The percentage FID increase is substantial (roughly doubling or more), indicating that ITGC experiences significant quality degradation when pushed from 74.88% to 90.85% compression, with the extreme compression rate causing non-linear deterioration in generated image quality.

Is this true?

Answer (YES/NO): NO